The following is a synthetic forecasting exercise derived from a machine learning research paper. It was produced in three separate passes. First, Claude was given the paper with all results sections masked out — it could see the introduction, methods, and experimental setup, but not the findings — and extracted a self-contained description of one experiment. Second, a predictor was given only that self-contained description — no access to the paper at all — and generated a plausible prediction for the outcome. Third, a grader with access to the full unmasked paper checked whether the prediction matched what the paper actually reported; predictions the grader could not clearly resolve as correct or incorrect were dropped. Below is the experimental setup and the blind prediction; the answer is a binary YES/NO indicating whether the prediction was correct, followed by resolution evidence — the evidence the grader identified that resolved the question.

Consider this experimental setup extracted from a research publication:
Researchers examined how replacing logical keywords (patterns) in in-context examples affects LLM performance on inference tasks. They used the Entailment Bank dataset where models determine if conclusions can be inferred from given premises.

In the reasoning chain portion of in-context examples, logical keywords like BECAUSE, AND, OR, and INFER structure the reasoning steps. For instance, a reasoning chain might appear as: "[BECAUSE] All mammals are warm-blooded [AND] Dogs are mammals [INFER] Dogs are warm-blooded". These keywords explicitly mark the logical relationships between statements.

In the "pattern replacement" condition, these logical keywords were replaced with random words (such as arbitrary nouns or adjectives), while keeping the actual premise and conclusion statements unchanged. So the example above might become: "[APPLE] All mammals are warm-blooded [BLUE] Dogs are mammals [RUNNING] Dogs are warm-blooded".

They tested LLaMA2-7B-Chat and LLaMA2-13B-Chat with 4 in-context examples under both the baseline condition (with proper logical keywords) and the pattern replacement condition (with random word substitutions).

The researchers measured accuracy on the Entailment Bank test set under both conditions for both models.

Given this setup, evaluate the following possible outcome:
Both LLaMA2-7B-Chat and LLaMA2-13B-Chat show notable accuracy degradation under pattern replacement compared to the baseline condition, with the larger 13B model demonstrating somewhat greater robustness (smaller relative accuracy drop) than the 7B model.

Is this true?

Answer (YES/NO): NO